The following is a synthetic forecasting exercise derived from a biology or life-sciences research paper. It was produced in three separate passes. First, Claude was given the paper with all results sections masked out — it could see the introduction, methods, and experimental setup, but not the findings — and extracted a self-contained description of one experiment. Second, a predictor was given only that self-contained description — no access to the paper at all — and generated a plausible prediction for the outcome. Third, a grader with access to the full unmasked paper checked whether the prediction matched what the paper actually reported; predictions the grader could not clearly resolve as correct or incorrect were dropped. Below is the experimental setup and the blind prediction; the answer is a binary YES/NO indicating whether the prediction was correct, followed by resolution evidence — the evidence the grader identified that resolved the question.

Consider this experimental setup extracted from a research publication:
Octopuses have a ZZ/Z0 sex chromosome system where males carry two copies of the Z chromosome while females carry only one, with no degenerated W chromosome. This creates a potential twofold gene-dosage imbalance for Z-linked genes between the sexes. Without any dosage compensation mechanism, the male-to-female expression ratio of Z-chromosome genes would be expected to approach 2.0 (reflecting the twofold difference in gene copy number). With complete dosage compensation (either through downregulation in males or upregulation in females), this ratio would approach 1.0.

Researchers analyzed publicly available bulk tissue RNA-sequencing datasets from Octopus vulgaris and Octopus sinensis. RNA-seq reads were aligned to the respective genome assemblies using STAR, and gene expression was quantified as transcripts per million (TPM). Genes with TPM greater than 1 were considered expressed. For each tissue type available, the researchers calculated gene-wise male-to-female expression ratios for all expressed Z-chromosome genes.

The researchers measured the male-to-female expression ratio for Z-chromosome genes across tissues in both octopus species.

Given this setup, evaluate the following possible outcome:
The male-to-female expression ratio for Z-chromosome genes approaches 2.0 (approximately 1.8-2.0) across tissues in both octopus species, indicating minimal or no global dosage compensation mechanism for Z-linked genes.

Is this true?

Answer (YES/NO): NO